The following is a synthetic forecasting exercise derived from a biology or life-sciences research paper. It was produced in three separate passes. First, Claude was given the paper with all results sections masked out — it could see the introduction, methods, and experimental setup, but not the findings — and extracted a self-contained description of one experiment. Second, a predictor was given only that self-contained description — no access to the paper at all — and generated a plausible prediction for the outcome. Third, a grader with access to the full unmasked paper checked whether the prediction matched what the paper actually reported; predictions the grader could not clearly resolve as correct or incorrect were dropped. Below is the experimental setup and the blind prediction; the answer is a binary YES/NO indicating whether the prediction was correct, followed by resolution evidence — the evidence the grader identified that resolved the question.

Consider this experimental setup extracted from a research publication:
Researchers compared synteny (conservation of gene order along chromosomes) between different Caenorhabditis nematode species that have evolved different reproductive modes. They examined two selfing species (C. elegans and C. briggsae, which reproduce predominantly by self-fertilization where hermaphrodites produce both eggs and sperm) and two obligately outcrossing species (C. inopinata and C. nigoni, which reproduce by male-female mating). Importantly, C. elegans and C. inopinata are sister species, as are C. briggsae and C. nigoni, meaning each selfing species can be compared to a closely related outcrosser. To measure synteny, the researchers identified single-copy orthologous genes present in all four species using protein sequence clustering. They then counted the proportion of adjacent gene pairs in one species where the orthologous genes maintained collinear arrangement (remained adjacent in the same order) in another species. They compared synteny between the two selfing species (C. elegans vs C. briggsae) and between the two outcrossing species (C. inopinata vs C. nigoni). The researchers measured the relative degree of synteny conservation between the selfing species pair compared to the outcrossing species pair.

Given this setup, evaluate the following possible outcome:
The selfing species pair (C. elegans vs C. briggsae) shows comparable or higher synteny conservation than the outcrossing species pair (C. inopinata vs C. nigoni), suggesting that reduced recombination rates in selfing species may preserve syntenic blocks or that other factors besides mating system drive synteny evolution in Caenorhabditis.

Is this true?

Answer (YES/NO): NO